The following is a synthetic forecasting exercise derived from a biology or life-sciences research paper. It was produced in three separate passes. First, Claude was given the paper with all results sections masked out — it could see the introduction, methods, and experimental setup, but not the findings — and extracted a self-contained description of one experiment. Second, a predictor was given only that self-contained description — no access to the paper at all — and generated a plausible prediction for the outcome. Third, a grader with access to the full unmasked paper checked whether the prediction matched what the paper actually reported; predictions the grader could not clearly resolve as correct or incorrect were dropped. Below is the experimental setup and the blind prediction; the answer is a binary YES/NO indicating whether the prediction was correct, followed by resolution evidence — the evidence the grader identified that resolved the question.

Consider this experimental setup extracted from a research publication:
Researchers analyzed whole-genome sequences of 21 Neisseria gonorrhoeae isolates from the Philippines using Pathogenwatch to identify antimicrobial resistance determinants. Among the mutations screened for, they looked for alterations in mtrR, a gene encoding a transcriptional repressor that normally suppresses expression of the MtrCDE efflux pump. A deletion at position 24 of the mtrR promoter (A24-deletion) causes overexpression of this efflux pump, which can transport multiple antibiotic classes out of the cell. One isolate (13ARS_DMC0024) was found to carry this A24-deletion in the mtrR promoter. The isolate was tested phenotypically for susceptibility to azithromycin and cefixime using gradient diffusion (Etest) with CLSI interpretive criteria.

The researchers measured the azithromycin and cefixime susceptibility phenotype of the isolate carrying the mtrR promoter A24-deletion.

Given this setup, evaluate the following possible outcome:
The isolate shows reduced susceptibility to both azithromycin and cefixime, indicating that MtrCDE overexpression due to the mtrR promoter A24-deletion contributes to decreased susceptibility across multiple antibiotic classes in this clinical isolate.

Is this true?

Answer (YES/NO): NO